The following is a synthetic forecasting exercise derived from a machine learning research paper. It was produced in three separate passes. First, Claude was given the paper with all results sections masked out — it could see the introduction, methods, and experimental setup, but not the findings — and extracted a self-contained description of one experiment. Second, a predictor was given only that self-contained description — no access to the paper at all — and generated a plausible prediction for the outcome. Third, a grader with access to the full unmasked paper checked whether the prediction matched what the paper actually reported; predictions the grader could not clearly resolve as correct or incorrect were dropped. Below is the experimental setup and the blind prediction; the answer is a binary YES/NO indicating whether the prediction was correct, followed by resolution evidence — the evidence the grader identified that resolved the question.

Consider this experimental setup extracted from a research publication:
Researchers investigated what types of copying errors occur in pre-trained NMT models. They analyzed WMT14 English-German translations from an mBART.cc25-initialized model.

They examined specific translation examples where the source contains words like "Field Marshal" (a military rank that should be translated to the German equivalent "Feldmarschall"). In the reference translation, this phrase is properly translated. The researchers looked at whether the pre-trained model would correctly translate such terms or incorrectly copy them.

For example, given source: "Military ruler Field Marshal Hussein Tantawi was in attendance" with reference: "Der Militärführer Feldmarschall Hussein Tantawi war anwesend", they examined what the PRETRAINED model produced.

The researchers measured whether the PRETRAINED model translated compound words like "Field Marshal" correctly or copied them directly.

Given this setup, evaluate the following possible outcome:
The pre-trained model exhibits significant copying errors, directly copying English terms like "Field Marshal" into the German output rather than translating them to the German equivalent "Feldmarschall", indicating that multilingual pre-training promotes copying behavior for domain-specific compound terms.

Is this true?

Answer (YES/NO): NO